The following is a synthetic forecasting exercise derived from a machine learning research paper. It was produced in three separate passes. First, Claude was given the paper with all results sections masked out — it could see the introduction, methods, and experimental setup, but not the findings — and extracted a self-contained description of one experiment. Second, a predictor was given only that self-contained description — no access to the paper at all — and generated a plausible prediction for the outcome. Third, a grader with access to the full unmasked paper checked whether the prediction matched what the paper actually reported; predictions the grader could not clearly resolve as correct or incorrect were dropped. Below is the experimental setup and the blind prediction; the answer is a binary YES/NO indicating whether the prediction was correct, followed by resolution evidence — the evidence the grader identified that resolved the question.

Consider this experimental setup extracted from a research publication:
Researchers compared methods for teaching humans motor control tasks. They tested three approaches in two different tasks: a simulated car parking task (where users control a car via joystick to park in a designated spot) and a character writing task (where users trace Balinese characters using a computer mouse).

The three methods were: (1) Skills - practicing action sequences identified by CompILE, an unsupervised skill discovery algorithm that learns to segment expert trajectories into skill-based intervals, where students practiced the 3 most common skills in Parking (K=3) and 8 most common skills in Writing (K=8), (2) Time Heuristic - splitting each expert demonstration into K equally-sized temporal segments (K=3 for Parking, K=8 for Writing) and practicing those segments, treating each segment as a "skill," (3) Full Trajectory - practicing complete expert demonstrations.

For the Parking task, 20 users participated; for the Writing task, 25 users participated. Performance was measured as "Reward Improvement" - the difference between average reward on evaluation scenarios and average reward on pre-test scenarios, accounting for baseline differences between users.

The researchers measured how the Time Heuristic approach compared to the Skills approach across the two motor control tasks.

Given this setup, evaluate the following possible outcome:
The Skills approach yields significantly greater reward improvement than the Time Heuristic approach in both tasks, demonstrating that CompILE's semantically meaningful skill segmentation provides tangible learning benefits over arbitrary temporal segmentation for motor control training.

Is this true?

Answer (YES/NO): NO